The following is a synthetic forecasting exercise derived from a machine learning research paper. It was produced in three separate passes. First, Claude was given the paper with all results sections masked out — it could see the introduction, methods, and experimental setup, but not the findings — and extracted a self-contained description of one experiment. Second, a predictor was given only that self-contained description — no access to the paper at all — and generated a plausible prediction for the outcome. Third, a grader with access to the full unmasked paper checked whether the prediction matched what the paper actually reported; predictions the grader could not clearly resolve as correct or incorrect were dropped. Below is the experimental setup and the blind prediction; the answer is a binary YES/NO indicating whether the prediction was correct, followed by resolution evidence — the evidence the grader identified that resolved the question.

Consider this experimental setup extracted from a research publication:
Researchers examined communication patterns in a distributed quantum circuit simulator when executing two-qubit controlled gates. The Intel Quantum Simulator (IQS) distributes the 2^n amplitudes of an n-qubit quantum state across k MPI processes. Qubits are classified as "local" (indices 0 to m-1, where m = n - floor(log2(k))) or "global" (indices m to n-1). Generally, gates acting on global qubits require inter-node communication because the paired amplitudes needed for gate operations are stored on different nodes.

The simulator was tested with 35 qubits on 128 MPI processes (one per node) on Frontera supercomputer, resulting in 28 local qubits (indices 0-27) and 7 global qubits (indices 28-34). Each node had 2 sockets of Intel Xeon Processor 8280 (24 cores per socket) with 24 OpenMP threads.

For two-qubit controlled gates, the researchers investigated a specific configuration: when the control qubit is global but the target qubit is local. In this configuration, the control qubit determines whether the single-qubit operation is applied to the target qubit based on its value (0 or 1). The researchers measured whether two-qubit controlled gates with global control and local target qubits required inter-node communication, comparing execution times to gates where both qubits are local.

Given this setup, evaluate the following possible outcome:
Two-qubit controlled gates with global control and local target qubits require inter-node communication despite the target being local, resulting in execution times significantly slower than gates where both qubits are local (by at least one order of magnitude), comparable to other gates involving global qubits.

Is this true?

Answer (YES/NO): NO